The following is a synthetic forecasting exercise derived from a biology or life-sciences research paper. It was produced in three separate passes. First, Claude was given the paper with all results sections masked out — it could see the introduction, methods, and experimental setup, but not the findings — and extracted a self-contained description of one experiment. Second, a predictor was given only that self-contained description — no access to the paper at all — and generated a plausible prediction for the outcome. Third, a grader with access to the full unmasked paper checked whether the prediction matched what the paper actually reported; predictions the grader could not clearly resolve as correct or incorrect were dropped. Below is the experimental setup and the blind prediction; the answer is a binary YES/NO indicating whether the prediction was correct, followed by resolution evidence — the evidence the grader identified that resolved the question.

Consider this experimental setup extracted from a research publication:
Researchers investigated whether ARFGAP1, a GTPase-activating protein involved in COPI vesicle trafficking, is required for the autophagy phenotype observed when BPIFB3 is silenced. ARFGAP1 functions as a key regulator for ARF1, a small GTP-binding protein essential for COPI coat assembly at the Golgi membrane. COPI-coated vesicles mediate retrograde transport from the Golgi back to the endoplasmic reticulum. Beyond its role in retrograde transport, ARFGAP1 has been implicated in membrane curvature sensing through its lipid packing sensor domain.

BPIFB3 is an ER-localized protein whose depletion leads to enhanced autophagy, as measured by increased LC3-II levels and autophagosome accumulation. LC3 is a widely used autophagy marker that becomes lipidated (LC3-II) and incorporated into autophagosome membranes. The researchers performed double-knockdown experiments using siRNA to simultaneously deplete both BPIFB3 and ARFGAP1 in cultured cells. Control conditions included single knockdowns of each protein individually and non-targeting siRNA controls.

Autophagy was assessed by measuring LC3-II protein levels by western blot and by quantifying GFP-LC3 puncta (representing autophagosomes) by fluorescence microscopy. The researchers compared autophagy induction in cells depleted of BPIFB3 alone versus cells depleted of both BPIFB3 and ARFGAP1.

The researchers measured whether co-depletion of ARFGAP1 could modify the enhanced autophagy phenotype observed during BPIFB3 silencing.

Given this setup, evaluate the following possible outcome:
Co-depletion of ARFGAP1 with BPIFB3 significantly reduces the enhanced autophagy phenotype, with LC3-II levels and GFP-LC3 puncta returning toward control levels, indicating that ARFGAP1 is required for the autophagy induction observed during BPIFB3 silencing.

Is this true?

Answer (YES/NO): YES